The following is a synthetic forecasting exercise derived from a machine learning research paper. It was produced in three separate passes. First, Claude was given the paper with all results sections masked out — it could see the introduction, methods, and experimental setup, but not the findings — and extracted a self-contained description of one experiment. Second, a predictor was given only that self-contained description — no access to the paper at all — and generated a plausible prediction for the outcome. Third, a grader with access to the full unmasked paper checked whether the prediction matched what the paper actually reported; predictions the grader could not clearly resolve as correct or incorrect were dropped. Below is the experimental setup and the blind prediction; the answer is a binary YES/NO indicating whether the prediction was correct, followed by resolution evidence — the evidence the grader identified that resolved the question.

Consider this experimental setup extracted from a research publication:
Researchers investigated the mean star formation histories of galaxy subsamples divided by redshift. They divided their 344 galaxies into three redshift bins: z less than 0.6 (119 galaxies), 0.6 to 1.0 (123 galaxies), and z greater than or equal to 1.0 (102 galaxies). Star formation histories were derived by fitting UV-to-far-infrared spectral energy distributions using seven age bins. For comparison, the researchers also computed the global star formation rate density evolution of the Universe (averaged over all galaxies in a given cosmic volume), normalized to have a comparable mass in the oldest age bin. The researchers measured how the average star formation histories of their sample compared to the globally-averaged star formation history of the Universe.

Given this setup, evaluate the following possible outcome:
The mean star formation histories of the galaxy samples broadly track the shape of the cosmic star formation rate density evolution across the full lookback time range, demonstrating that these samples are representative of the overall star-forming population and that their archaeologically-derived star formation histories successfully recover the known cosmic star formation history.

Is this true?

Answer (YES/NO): NO